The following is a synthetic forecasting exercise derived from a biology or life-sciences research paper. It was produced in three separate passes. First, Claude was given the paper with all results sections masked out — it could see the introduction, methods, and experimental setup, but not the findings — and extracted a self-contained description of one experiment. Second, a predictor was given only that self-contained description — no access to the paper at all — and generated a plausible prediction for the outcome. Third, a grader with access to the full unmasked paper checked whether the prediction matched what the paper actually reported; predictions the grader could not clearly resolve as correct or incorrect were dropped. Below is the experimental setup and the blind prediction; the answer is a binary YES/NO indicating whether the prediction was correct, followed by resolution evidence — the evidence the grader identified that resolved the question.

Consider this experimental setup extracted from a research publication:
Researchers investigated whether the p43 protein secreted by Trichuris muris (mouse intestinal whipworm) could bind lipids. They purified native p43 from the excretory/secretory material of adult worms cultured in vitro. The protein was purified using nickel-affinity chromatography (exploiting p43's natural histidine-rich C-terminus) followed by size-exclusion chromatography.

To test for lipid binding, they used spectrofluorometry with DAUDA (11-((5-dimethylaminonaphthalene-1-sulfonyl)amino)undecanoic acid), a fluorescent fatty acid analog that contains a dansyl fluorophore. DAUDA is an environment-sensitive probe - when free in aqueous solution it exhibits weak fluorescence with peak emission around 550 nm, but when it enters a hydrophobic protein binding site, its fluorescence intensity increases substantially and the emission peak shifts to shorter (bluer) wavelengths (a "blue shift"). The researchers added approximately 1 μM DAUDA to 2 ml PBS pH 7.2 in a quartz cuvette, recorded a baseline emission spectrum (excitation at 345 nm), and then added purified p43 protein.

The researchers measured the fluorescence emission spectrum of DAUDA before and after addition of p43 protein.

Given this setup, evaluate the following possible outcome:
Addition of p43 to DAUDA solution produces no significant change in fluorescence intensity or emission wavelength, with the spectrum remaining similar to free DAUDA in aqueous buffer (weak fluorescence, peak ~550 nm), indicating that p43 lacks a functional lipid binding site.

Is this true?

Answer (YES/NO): NO